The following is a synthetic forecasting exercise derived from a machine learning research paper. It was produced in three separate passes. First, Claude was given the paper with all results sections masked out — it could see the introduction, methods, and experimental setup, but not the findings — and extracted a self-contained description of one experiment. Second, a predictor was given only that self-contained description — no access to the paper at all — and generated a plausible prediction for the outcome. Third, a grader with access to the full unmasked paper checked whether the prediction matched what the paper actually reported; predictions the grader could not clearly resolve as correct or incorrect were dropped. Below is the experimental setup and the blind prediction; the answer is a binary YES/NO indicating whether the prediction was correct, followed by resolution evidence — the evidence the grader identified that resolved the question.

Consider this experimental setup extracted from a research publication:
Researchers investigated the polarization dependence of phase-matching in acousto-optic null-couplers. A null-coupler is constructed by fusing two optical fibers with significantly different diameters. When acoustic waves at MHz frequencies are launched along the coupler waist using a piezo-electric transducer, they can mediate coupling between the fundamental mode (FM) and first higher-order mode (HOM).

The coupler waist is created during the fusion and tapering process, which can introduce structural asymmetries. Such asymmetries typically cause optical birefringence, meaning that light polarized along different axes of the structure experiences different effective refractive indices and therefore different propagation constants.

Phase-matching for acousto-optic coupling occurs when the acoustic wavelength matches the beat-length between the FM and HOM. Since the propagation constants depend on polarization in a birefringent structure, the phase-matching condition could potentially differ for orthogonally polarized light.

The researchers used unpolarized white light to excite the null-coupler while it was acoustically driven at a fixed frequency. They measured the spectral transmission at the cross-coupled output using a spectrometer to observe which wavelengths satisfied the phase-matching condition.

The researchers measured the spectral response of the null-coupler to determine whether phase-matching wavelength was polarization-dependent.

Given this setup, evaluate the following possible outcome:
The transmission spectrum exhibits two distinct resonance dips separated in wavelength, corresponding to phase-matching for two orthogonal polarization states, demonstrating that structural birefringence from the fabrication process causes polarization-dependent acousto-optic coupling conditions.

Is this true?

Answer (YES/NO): NO